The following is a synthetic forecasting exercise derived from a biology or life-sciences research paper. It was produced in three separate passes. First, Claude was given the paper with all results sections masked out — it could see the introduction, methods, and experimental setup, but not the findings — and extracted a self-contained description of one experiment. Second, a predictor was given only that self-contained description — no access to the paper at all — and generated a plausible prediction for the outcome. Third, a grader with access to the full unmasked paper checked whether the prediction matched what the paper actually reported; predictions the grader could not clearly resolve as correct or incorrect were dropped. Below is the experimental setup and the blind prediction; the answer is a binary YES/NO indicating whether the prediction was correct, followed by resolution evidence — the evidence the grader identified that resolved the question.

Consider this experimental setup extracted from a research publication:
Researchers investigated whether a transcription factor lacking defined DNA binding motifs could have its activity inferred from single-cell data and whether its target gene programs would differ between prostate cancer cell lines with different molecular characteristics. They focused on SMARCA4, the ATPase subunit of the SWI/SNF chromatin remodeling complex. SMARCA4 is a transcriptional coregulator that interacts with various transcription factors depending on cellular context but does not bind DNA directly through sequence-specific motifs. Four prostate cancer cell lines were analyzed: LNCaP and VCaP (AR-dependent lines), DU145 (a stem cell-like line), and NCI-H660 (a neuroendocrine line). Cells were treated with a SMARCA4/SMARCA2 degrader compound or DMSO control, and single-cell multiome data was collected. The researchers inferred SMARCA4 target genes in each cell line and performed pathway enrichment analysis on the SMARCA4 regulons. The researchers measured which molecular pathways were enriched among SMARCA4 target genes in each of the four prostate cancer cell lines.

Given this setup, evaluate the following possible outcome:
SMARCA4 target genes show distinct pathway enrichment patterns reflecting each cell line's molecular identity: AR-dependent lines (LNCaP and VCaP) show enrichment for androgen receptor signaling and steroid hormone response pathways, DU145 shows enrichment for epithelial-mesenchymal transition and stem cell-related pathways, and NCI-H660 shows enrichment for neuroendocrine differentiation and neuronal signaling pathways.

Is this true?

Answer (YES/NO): NO